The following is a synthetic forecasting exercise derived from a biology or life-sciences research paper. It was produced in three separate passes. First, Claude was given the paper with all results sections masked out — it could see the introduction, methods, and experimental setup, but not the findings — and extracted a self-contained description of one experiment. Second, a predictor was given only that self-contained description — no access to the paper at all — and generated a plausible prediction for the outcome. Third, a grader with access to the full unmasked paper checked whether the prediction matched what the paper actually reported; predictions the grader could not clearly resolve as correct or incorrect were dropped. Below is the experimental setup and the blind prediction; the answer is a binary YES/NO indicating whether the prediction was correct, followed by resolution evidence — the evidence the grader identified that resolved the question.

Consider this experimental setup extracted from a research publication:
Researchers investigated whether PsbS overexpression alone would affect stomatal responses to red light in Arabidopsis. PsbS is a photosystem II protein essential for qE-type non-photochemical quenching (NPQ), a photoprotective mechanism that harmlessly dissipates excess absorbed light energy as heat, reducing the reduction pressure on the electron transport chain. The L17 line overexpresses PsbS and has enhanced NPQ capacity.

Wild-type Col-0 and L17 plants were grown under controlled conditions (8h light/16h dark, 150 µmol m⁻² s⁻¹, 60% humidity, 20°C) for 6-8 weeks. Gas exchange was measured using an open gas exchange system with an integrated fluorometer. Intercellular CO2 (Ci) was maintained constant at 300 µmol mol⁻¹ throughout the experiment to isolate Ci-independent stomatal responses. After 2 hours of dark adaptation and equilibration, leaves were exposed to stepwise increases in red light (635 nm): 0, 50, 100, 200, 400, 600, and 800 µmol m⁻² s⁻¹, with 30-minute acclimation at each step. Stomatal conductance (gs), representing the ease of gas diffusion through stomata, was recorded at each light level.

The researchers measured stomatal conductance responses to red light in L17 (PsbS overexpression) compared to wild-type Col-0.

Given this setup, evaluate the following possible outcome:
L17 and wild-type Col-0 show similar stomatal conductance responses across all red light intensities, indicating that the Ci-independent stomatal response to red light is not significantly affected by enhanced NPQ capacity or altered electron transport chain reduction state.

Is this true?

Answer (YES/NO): YES